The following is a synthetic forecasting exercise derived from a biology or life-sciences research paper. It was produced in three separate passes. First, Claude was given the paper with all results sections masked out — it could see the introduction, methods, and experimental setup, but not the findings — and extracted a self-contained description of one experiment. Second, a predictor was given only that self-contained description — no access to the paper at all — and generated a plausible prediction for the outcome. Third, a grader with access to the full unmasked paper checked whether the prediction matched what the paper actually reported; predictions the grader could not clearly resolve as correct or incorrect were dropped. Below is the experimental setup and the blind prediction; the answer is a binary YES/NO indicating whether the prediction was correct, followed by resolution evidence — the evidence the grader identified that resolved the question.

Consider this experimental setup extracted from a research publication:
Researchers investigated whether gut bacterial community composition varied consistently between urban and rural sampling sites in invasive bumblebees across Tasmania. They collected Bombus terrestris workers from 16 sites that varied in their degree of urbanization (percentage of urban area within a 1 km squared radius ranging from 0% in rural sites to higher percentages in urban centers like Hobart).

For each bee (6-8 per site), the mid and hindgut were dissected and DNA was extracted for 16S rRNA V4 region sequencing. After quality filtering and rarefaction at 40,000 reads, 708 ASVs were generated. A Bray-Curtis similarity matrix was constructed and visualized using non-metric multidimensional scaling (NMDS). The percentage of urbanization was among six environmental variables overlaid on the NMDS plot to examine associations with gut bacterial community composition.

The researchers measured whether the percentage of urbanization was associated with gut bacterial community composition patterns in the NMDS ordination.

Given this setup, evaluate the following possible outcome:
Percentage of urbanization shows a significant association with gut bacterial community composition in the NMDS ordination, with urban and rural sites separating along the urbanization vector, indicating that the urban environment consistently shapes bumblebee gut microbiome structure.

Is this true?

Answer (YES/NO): NO